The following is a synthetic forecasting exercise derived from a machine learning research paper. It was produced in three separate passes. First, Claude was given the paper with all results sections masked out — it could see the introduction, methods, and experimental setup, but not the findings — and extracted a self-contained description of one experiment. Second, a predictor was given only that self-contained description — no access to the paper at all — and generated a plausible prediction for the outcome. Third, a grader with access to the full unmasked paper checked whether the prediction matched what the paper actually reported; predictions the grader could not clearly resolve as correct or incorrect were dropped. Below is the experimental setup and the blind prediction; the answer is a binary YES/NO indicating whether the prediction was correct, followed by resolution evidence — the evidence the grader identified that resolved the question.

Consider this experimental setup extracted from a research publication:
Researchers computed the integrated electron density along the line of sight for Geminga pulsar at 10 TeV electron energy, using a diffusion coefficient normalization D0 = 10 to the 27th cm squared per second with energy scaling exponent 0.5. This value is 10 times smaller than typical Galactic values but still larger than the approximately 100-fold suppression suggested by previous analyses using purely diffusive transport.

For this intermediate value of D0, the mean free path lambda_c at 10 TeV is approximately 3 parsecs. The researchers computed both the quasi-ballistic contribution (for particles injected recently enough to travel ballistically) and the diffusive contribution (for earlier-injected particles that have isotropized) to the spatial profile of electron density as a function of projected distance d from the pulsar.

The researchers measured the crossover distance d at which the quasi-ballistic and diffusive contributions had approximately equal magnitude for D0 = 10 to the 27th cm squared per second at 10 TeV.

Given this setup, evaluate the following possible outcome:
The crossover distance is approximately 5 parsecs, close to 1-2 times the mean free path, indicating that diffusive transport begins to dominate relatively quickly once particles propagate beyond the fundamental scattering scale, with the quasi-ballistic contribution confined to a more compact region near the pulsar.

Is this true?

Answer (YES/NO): NO